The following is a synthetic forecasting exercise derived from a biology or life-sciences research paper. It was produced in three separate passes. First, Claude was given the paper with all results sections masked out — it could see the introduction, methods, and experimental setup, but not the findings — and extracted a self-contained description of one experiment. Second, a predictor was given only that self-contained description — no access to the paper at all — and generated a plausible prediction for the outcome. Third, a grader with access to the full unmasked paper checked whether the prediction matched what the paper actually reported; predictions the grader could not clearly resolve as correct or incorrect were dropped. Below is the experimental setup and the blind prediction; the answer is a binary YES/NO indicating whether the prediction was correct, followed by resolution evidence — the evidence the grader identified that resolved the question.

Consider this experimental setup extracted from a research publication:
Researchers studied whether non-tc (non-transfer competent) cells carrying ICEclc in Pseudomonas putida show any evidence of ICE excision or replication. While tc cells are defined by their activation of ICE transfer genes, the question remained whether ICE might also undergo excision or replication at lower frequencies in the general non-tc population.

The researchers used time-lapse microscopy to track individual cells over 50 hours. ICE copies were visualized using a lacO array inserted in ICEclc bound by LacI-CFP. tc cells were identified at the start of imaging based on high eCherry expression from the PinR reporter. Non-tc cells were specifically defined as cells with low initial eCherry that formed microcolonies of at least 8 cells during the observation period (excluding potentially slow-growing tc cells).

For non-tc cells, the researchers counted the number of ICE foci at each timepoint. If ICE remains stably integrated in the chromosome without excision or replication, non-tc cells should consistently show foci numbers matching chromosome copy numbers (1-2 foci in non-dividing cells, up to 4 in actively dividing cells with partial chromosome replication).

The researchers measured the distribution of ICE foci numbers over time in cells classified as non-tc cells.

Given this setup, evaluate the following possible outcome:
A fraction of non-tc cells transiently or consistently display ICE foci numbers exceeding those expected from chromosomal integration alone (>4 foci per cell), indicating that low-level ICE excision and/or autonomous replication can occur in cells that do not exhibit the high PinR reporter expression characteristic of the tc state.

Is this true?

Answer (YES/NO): NO